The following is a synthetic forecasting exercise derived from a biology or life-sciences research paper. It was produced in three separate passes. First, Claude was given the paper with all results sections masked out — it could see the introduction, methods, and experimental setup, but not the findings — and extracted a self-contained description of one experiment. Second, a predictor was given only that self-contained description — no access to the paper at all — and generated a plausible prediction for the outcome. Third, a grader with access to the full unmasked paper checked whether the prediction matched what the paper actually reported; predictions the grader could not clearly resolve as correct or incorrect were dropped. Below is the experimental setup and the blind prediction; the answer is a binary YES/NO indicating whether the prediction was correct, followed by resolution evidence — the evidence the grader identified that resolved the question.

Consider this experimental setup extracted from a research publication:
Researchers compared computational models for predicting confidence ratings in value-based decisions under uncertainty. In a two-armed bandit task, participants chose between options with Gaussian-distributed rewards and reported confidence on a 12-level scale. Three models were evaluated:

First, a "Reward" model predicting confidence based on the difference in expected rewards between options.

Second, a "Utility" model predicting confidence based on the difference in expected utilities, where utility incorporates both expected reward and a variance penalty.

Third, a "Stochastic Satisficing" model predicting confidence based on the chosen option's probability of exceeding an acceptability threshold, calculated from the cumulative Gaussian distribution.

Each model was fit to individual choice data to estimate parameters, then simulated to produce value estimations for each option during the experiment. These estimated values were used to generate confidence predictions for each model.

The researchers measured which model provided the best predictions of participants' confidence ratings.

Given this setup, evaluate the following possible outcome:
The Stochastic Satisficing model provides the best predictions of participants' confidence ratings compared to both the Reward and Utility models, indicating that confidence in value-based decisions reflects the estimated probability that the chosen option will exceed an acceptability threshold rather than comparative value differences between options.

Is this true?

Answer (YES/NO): YES